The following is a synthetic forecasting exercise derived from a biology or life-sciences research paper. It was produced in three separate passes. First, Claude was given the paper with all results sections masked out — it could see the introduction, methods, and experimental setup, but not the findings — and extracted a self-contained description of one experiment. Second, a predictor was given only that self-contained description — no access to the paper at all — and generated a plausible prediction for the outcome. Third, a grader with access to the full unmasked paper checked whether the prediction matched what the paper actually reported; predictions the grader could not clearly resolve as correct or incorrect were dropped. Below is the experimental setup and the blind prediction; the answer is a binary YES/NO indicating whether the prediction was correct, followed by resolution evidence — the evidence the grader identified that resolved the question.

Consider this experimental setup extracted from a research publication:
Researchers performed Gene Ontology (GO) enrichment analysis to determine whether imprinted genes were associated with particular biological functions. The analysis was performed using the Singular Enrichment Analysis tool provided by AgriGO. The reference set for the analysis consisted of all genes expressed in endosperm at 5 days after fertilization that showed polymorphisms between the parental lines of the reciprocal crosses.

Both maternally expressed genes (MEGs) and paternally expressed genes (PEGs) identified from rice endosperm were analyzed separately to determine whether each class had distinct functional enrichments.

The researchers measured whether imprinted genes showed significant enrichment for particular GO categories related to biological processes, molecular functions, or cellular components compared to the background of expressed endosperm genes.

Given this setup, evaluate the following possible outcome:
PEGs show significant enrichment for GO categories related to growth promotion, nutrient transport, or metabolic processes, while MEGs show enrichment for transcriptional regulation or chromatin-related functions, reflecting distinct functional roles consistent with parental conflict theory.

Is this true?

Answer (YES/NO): NO